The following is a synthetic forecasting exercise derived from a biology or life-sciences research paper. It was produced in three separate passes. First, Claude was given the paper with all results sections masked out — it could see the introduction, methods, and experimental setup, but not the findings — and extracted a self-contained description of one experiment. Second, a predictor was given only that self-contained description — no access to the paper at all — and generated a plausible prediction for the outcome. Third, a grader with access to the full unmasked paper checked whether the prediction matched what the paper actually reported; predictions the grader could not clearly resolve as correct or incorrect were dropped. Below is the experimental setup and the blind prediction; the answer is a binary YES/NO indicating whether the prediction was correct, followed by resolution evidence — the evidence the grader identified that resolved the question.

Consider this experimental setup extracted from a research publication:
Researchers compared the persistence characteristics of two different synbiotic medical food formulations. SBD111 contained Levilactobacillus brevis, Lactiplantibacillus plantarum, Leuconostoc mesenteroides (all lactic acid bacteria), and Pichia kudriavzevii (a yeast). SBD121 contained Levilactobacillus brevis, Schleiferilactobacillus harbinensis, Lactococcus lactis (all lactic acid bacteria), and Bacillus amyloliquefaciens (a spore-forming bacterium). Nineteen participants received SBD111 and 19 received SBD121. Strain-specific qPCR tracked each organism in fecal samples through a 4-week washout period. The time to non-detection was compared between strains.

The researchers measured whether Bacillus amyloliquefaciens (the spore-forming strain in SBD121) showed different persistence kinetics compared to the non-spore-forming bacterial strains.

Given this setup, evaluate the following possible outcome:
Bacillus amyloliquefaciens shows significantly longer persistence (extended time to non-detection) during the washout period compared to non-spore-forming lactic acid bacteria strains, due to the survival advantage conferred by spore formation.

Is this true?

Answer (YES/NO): NO